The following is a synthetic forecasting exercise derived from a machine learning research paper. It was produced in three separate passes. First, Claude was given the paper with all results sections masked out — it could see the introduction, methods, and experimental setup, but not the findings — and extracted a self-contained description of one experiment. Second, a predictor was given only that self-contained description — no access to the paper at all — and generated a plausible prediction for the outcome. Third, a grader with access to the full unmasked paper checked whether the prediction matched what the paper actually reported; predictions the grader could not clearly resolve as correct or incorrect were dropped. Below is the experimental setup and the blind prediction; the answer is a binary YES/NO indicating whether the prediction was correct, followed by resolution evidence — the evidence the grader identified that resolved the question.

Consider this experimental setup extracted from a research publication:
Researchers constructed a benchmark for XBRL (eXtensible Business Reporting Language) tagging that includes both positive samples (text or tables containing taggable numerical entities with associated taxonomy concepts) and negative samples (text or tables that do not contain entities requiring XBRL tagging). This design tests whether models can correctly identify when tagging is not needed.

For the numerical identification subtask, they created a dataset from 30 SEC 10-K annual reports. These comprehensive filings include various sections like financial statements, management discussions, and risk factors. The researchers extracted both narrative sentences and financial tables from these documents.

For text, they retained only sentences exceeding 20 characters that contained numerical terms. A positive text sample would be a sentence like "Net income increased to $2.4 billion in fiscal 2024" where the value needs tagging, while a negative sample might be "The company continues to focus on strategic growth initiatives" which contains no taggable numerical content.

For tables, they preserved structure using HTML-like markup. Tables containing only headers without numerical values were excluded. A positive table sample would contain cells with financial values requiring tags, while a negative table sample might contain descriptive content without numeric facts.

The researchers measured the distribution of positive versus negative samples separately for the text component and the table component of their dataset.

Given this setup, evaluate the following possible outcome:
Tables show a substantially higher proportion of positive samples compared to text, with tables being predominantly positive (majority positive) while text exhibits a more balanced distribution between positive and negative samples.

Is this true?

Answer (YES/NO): YES